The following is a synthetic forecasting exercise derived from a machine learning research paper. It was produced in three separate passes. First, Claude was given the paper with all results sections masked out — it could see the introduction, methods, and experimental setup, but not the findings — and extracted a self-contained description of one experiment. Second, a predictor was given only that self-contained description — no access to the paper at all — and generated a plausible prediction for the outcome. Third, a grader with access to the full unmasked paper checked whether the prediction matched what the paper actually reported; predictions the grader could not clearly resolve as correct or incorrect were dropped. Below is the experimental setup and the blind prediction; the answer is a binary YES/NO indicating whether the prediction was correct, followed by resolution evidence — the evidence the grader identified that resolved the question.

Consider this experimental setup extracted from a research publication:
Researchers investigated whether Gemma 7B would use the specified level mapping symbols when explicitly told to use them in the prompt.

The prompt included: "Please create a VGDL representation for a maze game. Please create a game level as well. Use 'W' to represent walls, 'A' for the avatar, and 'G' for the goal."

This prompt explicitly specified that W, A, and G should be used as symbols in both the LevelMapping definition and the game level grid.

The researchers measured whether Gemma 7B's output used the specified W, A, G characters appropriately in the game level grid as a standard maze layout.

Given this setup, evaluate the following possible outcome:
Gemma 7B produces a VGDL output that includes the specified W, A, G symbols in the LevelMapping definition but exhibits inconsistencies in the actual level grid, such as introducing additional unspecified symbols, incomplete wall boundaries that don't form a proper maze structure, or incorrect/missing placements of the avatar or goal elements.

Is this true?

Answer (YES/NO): NO